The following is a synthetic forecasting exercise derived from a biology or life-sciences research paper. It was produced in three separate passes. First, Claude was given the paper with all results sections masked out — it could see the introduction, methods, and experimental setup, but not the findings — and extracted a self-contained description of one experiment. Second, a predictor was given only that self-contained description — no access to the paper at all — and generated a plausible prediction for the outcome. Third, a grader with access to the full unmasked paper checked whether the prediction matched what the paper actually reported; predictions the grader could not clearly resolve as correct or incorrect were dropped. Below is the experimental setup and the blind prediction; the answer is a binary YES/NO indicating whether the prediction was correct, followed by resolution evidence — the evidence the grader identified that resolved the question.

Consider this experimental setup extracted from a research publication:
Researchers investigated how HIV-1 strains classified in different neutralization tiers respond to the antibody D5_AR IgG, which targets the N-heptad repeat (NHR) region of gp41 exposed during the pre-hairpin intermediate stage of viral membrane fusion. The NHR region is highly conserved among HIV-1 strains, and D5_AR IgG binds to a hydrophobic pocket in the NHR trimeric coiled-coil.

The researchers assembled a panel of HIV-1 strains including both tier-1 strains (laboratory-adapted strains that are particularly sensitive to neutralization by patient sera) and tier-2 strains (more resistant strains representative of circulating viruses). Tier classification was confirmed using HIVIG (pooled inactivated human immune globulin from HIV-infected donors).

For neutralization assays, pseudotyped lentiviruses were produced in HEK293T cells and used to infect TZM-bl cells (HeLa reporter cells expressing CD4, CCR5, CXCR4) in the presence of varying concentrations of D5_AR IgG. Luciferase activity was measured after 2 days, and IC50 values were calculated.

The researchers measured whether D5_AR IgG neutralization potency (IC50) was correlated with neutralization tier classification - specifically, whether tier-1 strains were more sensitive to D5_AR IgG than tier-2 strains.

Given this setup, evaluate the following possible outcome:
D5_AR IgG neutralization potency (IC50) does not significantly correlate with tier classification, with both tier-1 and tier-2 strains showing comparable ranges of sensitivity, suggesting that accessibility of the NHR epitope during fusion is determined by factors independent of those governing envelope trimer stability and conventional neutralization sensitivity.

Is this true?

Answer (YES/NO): YES